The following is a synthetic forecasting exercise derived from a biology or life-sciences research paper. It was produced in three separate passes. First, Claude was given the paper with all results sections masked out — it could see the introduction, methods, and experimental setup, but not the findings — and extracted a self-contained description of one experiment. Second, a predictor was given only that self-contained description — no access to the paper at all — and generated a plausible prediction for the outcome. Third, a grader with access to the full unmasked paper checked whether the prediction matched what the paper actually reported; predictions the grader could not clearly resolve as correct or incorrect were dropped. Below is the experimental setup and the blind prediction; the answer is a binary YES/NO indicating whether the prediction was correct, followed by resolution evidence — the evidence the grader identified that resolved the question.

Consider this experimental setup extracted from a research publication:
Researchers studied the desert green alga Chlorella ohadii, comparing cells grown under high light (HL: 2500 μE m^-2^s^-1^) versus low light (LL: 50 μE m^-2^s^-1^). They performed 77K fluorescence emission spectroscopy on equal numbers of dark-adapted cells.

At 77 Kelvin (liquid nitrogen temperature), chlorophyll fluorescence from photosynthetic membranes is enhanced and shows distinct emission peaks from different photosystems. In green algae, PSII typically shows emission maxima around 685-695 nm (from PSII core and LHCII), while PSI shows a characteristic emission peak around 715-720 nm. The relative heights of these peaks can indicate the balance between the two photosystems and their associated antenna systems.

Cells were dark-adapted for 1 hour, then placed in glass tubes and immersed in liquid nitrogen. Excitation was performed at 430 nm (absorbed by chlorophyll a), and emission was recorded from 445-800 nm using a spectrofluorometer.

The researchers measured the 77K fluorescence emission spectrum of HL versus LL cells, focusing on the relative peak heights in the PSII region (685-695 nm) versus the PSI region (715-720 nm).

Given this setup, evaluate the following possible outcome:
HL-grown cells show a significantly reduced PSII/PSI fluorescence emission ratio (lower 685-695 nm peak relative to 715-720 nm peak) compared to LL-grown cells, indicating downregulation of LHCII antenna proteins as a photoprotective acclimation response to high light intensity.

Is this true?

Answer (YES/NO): YES